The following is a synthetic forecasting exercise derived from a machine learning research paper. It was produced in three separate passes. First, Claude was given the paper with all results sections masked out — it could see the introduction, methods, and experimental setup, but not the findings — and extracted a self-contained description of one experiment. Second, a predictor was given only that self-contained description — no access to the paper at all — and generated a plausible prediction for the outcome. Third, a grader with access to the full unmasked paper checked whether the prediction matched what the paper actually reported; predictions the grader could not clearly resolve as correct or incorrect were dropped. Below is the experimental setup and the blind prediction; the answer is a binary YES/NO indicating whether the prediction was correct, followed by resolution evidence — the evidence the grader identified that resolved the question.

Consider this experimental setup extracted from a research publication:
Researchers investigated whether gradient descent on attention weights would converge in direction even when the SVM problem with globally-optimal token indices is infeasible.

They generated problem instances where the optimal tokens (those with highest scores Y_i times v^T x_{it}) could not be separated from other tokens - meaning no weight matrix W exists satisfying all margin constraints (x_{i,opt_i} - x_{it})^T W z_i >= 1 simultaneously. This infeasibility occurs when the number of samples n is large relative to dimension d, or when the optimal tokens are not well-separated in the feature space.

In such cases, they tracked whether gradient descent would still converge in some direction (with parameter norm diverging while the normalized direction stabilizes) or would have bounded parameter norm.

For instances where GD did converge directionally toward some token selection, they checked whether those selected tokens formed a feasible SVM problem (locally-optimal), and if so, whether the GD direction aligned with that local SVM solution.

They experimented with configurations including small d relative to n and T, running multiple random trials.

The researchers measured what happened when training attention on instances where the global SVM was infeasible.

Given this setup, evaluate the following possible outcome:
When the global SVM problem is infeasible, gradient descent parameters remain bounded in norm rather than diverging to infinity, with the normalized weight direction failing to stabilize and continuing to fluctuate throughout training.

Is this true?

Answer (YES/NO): NO